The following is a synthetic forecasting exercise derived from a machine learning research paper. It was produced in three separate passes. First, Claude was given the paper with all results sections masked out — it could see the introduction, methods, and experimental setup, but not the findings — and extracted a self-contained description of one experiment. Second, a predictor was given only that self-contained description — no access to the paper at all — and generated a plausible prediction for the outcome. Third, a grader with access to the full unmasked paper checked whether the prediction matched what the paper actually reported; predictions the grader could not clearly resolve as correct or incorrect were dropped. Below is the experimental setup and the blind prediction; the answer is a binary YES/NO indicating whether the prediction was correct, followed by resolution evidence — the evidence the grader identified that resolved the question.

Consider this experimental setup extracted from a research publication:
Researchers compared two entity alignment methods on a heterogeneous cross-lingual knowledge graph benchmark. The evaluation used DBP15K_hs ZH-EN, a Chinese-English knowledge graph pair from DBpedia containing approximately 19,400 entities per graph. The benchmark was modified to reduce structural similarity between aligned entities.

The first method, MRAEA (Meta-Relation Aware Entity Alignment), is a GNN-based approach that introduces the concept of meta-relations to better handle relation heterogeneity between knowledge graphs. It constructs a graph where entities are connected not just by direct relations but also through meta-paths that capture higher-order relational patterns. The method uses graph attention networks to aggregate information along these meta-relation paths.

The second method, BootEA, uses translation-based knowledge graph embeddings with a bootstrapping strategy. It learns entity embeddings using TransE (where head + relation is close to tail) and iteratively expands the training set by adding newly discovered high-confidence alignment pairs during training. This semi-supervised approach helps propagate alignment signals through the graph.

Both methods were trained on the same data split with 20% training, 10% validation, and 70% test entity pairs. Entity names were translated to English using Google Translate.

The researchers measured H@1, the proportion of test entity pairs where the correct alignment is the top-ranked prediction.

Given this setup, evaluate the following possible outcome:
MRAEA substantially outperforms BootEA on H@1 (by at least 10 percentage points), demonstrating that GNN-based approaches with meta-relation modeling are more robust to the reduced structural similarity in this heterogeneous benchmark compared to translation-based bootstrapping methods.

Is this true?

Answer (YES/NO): NO